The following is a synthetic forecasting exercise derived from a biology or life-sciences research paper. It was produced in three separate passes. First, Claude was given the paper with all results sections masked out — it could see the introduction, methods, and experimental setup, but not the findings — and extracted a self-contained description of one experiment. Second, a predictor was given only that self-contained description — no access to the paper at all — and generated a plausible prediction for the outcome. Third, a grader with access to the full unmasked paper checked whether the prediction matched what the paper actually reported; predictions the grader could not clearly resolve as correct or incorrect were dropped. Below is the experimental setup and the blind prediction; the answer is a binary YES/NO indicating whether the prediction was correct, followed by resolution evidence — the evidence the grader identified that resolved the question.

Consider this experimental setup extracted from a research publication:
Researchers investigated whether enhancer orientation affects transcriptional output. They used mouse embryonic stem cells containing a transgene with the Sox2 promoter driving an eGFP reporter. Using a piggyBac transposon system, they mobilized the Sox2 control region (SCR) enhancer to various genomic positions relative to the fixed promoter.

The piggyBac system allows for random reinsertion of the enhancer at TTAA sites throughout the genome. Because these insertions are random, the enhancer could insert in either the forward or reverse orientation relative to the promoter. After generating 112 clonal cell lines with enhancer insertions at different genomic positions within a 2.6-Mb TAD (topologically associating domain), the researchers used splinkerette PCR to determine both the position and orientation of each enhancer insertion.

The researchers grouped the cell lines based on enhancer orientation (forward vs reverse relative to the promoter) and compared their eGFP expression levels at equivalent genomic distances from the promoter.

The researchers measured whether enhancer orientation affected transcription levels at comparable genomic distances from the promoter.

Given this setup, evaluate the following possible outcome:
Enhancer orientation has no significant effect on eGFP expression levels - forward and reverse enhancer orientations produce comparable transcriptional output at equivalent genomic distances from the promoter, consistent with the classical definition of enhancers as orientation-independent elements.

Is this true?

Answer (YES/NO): YES